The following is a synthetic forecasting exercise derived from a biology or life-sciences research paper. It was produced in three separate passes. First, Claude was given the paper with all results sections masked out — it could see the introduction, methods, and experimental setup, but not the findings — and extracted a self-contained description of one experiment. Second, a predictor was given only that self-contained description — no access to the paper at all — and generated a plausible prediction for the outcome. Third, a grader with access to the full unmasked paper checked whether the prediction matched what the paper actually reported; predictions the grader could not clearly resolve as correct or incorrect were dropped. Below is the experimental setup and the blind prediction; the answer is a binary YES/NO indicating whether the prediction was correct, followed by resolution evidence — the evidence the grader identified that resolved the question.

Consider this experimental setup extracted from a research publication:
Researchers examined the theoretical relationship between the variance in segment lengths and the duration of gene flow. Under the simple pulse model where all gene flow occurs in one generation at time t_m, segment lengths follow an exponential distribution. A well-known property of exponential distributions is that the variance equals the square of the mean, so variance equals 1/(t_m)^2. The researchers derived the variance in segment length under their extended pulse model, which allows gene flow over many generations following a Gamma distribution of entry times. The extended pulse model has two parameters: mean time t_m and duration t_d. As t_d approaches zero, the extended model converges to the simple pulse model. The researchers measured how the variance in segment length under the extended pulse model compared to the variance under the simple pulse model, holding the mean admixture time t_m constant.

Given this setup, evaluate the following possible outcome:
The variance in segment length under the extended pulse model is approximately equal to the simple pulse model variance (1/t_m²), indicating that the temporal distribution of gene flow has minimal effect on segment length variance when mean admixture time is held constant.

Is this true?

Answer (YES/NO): NO